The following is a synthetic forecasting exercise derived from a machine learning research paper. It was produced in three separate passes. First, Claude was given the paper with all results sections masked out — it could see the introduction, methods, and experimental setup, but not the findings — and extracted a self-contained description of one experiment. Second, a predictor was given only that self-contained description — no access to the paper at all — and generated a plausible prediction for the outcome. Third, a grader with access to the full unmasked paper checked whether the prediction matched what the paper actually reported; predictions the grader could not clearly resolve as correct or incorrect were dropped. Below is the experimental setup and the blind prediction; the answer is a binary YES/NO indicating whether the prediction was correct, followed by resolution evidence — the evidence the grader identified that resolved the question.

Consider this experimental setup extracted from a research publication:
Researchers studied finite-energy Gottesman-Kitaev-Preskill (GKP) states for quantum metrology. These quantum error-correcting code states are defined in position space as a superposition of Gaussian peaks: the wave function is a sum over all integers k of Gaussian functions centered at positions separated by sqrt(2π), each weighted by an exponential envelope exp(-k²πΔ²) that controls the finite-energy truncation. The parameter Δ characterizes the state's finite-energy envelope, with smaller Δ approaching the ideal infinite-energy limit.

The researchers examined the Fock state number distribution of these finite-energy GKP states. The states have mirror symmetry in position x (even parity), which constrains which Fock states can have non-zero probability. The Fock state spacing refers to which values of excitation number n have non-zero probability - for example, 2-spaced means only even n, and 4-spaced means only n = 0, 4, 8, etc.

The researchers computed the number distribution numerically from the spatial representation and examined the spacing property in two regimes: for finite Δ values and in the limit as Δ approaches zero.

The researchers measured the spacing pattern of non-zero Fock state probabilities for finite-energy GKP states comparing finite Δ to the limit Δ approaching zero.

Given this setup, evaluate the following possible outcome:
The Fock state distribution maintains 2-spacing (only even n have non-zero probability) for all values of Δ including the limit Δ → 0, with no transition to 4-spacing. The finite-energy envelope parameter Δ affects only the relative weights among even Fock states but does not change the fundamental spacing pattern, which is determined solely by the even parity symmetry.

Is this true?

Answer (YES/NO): NO